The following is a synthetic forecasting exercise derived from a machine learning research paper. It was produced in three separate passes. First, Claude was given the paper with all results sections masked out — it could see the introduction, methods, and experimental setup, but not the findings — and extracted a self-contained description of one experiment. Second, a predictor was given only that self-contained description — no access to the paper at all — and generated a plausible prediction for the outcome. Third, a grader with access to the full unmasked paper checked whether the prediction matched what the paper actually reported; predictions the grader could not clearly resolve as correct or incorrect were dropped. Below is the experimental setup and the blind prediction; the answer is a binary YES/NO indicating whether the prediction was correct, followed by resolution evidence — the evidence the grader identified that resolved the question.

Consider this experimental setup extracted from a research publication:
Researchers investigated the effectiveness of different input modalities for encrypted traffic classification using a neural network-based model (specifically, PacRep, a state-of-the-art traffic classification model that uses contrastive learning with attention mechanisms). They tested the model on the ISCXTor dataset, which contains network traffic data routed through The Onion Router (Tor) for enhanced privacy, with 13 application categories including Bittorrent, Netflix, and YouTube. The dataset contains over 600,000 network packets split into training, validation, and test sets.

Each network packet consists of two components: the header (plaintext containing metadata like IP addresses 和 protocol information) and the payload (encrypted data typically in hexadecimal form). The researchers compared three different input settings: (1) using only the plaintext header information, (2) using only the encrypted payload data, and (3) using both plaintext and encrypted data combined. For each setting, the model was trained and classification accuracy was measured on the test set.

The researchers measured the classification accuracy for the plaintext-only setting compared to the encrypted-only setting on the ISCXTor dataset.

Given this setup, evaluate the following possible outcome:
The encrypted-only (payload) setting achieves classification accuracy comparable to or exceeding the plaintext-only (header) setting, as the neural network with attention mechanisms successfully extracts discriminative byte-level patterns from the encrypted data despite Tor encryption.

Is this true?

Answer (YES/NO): NO